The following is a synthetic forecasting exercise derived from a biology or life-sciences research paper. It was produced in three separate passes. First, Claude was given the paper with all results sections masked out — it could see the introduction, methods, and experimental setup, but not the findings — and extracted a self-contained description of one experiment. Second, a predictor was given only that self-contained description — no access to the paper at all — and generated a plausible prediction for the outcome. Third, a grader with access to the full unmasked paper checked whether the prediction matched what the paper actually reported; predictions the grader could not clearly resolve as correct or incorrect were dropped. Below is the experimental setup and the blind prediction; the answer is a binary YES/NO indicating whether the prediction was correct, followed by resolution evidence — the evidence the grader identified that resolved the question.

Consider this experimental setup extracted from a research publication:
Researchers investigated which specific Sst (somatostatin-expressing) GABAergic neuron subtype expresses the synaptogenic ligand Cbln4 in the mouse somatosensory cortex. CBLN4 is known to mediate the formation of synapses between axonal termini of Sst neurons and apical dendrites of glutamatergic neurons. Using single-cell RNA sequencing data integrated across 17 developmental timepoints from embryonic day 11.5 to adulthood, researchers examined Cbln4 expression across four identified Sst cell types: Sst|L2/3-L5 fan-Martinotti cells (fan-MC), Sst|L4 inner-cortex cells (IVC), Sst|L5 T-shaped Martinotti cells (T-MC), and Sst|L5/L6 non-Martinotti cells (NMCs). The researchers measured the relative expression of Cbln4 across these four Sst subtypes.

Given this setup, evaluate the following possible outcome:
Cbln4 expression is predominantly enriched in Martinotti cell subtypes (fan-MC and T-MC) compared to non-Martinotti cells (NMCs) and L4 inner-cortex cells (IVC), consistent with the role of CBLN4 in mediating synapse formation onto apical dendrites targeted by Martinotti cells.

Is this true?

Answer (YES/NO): NO